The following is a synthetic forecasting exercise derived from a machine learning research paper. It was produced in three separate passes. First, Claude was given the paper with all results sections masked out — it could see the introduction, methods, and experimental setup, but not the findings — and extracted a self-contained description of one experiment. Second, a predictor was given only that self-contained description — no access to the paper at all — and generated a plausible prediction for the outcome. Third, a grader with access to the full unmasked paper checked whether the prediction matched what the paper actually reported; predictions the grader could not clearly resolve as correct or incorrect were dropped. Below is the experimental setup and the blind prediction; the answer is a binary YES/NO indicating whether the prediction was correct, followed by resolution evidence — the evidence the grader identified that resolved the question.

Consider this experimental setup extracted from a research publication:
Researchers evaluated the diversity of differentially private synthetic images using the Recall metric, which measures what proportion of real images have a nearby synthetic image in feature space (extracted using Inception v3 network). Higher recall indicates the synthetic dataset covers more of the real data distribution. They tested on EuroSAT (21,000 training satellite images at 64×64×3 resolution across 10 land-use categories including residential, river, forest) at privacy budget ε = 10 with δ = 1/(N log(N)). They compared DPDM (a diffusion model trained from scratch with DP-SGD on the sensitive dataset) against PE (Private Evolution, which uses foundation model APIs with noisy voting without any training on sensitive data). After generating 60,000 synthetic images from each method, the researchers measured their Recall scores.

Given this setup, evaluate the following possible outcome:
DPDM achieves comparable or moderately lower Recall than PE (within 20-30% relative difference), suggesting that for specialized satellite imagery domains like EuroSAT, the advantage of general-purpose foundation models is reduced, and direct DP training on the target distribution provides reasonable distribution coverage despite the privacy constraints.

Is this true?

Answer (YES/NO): NO